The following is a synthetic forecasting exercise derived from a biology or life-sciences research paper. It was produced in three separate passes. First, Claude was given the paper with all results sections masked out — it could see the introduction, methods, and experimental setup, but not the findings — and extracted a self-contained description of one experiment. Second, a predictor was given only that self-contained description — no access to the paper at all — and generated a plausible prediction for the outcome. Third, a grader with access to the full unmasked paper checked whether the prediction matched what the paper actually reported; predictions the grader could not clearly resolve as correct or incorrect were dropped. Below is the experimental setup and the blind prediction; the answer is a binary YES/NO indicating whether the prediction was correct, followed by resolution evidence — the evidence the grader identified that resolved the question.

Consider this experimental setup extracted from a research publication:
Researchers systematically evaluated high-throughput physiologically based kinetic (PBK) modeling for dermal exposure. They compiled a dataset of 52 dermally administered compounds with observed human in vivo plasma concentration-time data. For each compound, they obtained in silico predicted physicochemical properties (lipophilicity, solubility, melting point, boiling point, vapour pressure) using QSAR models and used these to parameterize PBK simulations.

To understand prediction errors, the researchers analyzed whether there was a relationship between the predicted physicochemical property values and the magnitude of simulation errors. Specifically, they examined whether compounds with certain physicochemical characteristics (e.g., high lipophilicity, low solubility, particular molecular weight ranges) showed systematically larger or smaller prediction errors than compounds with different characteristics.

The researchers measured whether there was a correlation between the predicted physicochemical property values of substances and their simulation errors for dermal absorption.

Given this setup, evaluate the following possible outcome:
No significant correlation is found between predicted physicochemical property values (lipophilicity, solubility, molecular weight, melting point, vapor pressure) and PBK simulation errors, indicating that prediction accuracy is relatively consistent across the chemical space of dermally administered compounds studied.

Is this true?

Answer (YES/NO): YES